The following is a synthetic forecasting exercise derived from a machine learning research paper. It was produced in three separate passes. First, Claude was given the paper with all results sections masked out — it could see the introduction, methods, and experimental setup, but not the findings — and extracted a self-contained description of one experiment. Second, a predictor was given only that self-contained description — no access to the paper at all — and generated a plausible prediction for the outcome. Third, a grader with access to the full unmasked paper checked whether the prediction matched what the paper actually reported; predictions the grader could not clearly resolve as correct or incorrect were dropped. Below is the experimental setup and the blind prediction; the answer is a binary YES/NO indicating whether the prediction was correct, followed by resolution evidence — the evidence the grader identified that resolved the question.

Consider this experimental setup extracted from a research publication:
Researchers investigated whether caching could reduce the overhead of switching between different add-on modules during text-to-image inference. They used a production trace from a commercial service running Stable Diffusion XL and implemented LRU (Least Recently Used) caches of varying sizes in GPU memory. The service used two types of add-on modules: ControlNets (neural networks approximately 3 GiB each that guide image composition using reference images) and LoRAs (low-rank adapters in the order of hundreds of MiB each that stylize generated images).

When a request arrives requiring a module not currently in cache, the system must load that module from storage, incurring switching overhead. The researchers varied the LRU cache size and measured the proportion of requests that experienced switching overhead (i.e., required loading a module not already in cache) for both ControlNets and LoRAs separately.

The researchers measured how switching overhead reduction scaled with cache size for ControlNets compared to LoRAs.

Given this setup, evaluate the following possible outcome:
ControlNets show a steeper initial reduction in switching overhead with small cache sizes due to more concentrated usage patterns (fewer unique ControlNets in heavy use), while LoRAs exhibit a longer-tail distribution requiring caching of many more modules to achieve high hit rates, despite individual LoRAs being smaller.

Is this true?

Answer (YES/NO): YES